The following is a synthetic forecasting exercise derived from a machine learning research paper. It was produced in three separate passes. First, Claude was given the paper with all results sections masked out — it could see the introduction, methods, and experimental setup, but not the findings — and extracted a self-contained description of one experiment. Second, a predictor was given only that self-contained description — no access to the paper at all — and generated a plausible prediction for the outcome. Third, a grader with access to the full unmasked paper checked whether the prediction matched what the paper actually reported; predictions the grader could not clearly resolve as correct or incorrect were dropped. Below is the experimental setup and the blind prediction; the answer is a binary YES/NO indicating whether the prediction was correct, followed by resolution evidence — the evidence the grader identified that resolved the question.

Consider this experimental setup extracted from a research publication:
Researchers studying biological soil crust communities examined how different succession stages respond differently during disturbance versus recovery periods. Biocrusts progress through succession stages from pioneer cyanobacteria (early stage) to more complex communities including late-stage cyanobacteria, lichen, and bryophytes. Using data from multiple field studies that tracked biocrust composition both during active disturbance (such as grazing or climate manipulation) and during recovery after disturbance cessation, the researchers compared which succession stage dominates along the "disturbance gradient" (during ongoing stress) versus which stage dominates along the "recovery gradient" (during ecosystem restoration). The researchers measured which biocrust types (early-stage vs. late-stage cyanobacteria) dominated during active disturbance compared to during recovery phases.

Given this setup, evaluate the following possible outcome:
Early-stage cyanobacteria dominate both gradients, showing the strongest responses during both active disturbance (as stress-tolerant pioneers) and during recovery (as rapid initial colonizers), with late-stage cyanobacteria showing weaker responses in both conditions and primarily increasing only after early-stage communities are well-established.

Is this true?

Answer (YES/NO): NO